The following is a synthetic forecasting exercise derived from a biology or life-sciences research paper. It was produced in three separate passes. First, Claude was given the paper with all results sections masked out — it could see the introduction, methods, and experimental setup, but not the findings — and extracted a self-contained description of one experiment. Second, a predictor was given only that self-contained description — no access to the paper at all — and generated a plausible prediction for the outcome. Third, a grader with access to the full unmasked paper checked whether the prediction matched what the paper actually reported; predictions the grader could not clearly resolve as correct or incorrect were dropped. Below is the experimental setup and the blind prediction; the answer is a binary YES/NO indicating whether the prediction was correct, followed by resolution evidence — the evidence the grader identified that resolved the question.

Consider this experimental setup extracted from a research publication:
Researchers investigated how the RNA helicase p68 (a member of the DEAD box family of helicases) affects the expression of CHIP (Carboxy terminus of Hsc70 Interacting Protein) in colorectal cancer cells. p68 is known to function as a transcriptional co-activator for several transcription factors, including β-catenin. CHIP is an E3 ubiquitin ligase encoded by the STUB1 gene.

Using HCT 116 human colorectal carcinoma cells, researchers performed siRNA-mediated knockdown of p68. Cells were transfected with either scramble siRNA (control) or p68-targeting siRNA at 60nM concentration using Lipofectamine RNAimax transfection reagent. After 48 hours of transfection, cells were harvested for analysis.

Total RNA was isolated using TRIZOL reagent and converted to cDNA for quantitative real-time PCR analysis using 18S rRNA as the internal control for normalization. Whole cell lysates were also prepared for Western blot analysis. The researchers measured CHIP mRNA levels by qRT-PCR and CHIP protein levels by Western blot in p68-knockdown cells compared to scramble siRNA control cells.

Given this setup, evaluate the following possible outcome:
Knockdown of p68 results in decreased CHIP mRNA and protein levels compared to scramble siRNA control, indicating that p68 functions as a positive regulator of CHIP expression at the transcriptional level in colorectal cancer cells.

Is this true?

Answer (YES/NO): YES